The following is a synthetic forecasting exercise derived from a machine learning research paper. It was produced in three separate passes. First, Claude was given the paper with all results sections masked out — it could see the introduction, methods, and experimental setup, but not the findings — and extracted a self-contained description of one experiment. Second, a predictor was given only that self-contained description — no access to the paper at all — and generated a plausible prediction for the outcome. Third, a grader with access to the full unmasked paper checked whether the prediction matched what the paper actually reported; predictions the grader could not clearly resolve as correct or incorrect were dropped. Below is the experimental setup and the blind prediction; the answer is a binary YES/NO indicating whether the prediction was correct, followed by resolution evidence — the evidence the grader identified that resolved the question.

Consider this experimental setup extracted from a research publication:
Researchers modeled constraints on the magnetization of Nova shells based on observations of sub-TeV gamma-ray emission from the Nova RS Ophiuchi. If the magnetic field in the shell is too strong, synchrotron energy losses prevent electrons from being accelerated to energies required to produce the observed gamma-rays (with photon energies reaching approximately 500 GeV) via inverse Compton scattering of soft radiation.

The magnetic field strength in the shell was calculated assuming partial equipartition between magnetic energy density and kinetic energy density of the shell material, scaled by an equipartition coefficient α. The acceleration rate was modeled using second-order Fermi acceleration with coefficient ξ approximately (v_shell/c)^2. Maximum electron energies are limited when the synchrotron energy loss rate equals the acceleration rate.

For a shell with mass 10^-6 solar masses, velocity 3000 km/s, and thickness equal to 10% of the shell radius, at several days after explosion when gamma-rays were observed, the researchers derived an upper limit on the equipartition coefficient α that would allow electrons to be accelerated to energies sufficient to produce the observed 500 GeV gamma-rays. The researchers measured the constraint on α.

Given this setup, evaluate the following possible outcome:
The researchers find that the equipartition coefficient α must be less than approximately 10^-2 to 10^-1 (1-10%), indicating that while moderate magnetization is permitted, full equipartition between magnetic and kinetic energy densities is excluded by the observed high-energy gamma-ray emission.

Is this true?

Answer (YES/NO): NO